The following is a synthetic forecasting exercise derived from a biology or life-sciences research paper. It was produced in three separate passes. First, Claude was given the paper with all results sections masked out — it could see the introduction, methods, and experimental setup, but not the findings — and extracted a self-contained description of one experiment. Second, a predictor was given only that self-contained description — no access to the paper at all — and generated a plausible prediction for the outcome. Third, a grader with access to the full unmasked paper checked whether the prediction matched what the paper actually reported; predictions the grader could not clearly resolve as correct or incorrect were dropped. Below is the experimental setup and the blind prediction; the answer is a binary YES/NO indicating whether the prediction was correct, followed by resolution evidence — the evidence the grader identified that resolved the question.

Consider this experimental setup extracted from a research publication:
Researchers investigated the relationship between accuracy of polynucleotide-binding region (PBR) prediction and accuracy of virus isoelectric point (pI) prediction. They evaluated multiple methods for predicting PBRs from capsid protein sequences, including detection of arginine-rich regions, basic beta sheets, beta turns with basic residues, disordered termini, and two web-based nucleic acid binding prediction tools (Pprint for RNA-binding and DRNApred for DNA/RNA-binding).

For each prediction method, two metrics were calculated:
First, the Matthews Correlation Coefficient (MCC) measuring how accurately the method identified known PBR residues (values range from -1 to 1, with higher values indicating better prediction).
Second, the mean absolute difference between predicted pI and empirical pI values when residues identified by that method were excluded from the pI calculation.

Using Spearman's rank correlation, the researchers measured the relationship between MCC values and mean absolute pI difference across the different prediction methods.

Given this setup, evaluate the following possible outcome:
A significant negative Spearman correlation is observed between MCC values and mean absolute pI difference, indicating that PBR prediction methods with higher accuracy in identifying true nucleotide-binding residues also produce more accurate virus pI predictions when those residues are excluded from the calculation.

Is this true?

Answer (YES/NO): YES